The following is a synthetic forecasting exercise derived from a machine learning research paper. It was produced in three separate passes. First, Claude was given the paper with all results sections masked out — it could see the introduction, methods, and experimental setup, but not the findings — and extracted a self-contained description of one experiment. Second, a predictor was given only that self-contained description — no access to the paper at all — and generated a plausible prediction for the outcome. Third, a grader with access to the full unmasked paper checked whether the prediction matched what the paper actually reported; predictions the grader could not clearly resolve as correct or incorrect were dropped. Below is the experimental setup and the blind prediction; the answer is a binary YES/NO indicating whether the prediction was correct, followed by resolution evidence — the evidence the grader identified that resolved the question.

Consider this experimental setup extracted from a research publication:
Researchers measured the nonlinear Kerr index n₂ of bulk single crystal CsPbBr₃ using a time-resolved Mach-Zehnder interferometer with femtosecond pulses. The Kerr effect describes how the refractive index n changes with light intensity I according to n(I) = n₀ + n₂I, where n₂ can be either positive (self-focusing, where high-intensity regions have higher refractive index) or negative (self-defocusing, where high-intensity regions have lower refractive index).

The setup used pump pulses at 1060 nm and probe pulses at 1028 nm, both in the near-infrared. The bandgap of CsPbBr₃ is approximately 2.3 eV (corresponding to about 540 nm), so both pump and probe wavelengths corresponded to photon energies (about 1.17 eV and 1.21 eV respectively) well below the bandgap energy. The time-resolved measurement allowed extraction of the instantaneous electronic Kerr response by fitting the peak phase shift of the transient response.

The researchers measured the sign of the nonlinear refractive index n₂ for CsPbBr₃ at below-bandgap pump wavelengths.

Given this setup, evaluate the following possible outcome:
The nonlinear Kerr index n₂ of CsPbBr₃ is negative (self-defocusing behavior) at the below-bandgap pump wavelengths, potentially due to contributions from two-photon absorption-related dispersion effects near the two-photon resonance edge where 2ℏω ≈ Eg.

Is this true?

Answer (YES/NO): NO